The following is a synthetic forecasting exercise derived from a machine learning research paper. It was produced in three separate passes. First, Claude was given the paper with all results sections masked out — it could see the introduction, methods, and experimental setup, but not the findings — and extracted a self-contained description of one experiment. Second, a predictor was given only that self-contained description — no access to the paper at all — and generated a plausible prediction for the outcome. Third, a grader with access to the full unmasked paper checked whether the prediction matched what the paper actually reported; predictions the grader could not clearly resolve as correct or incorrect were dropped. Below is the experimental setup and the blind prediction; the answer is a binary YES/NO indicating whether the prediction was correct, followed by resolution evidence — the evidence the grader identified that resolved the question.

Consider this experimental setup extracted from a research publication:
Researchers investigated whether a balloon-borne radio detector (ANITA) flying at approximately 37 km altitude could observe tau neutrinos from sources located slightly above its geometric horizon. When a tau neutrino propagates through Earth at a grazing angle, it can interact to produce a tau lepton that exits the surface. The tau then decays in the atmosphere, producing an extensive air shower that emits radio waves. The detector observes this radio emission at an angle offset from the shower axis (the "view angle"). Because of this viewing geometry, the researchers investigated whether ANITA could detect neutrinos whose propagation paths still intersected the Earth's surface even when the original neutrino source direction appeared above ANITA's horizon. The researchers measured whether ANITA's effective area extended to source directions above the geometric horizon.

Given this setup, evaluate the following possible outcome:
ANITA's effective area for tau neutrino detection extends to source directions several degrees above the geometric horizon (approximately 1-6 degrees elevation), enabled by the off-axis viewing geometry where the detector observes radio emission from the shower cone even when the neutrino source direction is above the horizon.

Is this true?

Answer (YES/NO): NO